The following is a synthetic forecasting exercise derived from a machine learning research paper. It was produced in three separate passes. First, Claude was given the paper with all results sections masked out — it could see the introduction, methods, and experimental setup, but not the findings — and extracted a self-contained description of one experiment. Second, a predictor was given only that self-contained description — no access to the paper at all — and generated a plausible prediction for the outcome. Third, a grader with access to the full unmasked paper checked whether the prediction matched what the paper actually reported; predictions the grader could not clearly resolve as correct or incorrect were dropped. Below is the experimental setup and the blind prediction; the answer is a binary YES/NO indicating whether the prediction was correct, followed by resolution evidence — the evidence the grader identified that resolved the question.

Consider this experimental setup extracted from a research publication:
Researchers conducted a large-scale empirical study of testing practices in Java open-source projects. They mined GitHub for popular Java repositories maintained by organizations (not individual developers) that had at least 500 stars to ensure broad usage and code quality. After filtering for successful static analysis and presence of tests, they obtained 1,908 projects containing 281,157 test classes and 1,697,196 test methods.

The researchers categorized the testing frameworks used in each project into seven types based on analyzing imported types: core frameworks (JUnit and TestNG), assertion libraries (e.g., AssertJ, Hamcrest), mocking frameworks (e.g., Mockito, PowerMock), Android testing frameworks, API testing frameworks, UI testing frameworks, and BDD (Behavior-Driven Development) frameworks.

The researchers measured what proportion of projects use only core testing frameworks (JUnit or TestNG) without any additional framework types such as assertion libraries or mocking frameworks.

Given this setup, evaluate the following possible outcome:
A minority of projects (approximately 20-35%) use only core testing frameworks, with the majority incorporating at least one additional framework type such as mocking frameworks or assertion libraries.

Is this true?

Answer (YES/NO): YES